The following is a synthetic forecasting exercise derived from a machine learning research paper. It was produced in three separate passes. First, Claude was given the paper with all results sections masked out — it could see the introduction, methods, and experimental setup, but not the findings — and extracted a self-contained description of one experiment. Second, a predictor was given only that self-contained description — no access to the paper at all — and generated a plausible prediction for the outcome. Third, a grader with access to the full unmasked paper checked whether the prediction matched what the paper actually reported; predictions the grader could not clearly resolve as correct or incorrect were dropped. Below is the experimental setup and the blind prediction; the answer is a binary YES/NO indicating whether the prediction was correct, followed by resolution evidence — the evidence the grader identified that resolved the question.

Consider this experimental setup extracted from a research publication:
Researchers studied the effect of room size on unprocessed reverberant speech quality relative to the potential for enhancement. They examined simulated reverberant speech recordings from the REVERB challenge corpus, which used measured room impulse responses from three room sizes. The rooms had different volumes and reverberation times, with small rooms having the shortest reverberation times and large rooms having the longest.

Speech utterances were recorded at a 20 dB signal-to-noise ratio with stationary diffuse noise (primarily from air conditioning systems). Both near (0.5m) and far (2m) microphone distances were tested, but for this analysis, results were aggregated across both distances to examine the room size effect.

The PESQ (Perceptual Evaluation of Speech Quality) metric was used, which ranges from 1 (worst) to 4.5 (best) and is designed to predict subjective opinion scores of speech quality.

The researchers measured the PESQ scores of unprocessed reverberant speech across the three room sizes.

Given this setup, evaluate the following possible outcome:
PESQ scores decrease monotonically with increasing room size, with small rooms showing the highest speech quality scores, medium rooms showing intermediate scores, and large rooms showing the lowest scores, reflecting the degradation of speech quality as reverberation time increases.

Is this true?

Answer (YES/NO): YES